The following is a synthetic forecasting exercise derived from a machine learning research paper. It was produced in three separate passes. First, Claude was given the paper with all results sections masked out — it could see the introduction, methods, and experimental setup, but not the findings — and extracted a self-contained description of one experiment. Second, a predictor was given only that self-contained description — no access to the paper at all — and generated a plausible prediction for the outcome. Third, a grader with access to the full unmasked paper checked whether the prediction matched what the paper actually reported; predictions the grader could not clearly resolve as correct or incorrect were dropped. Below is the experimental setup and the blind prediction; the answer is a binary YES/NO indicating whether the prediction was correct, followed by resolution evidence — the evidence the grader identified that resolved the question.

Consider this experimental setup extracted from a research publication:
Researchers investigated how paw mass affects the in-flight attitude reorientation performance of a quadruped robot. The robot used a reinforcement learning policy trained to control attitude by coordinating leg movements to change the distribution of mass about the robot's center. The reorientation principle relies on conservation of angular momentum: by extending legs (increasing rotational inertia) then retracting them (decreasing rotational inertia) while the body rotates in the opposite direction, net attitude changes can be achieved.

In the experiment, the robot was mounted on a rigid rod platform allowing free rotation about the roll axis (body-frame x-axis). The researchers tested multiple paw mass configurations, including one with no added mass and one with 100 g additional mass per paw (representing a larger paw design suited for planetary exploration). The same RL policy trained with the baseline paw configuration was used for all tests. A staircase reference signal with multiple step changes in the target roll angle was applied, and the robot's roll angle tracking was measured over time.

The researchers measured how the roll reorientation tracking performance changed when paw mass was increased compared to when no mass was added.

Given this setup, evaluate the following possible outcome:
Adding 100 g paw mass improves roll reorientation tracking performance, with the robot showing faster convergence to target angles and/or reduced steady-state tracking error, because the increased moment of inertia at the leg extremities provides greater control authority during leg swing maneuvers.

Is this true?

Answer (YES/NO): YES